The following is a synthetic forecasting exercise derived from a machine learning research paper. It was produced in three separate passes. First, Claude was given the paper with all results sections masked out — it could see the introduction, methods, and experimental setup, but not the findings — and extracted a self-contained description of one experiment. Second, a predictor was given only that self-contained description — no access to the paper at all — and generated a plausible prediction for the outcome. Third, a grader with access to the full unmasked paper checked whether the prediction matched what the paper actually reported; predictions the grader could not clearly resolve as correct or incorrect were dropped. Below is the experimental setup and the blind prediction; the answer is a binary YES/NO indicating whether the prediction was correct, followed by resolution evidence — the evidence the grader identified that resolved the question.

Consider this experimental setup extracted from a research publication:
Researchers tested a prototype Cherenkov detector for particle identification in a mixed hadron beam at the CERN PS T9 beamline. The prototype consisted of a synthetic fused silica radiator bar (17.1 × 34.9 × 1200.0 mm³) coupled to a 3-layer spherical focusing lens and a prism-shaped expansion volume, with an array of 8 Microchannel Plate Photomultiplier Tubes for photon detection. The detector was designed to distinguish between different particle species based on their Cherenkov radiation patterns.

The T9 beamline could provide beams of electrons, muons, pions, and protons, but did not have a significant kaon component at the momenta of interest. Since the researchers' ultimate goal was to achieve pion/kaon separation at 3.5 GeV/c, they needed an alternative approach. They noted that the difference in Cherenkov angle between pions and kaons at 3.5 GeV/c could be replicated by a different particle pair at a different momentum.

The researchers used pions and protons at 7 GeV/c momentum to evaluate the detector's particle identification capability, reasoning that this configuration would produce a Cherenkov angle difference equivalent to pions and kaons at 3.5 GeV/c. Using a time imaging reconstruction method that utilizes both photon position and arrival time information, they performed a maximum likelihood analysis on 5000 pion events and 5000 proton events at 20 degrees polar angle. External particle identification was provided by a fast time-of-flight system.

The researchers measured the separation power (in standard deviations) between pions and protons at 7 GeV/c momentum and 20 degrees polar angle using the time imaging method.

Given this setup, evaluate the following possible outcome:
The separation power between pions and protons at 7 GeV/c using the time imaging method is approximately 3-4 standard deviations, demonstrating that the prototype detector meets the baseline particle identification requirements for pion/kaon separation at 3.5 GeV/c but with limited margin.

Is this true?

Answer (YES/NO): NO